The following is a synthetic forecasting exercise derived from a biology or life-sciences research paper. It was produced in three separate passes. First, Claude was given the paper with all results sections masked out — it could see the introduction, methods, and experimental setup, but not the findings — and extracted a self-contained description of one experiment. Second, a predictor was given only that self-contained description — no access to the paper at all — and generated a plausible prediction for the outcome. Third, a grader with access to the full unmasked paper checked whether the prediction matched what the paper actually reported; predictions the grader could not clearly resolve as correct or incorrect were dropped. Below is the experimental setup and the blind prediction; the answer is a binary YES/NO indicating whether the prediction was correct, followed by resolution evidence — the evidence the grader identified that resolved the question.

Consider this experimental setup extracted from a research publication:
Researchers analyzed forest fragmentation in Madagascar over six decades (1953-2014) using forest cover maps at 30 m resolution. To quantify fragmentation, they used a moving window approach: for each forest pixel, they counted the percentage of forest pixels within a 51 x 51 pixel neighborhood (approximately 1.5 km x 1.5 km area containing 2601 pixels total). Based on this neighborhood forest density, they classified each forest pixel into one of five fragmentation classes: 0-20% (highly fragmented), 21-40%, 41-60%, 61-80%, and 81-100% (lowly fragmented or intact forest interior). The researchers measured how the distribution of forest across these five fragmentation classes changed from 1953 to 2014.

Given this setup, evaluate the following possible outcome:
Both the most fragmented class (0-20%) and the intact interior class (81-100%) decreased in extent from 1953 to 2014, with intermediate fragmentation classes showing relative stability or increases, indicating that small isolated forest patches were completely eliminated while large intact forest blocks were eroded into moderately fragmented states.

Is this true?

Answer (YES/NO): NO